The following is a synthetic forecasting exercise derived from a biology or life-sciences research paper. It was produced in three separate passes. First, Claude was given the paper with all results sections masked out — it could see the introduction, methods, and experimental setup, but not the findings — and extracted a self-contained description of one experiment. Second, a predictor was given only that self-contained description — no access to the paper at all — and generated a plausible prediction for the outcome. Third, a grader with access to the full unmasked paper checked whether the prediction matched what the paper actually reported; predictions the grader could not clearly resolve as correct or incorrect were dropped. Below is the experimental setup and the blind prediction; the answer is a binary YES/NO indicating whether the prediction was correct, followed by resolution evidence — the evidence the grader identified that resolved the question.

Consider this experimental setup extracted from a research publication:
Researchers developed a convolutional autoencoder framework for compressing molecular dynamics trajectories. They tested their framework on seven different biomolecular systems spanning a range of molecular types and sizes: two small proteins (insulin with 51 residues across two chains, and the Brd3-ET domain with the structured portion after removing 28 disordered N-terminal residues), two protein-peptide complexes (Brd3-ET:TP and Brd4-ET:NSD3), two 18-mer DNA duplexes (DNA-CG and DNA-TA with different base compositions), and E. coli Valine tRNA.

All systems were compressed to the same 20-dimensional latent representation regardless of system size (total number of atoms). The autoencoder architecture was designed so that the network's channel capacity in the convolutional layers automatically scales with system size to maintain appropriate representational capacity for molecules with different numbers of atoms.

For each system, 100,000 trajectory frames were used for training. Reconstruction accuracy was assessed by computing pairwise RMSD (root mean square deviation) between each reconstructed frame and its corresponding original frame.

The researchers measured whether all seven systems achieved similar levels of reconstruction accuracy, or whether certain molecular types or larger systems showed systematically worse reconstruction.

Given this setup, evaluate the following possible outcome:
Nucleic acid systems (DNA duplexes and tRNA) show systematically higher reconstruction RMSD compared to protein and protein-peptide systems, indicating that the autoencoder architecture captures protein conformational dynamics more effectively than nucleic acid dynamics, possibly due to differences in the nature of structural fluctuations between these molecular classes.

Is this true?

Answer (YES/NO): NO